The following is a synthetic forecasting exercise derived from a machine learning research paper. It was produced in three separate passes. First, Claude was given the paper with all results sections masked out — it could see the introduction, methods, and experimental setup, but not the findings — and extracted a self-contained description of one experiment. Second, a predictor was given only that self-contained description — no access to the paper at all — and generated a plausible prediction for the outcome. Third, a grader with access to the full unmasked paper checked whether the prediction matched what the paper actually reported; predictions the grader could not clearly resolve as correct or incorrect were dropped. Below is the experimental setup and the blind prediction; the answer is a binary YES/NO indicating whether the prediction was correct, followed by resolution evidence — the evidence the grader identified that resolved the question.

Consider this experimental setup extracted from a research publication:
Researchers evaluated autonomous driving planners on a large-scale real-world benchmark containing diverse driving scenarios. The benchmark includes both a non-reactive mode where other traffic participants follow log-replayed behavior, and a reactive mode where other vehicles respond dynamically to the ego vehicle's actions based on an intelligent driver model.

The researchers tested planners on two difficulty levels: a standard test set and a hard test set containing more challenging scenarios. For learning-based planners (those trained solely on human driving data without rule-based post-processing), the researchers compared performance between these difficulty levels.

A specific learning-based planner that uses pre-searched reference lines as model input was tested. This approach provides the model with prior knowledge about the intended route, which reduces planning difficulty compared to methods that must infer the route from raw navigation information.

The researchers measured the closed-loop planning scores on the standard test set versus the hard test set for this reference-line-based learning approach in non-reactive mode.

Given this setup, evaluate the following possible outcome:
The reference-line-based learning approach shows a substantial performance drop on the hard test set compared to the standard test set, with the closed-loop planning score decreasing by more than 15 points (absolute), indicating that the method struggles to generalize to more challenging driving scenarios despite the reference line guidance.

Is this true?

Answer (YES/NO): YES